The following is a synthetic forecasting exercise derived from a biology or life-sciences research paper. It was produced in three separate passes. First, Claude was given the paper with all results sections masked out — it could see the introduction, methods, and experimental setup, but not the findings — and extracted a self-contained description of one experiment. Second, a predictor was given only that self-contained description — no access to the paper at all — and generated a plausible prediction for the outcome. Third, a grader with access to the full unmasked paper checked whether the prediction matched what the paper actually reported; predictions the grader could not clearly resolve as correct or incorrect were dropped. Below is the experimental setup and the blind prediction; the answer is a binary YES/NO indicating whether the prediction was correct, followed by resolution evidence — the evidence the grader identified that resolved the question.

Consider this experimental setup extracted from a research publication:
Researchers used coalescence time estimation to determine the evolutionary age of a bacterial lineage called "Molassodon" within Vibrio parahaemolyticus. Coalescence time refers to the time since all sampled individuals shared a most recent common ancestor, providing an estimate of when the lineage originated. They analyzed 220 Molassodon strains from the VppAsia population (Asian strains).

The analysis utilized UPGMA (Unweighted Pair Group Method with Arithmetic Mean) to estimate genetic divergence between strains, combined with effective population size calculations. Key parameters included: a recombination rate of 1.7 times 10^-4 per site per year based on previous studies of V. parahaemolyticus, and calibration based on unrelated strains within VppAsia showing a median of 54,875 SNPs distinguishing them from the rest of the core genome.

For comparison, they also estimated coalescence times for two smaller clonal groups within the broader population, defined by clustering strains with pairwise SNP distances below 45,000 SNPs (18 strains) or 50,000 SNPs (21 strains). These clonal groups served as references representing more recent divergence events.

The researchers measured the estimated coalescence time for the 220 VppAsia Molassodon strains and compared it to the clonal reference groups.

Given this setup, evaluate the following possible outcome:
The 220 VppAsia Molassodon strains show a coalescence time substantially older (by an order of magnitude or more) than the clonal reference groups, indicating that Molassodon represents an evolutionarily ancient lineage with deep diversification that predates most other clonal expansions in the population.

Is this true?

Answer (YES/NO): YES